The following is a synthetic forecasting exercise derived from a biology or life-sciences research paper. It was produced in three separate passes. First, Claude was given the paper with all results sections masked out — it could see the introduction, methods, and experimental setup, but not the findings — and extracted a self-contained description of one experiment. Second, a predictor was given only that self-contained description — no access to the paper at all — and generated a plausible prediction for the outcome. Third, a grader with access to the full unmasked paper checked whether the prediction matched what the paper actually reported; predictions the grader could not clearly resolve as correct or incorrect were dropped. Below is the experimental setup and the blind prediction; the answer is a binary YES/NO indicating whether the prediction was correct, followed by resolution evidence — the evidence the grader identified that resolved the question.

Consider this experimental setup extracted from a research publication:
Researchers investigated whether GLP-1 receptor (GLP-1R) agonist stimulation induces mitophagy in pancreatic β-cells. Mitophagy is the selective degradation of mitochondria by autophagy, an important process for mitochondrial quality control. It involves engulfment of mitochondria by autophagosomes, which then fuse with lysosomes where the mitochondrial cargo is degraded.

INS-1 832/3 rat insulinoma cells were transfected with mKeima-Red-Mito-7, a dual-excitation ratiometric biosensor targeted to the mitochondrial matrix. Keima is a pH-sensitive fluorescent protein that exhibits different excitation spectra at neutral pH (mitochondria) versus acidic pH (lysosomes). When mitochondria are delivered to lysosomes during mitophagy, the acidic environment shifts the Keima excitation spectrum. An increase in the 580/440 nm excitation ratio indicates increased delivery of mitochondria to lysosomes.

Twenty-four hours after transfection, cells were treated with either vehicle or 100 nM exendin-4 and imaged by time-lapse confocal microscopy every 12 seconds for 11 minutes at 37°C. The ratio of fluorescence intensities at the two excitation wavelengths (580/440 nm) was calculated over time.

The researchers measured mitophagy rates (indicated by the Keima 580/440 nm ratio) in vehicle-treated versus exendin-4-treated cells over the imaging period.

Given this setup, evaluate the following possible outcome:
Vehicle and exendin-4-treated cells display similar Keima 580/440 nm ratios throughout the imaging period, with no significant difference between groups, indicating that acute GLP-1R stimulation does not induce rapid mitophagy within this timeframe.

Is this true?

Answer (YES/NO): NO